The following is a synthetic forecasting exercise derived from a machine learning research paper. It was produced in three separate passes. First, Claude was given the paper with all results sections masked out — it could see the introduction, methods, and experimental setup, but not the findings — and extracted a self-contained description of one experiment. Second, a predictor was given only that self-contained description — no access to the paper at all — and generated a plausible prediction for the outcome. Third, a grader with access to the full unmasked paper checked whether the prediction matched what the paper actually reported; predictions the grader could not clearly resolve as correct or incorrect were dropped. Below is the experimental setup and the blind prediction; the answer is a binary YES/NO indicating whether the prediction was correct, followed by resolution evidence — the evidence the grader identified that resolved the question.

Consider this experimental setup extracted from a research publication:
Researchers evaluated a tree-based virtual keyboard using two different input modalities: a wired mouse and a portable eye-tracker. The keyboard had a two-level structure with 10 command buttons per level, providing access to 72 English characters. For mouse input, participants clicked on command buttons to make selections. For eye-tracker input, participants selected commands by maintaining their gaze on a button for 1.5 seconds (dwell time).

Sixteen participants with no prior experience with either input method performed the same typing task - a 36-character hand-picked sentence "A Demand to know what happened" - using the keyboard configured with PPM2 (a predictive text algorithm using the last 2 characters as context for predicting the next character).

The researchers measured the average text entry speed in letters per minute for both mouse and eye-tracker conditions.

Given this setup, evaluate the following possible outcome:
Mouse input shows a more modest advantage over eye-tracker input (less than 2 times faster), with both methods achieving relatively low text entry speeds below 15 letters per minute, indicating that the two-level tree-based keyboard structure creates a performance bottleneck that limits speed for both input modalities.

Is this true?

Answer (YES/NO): NO